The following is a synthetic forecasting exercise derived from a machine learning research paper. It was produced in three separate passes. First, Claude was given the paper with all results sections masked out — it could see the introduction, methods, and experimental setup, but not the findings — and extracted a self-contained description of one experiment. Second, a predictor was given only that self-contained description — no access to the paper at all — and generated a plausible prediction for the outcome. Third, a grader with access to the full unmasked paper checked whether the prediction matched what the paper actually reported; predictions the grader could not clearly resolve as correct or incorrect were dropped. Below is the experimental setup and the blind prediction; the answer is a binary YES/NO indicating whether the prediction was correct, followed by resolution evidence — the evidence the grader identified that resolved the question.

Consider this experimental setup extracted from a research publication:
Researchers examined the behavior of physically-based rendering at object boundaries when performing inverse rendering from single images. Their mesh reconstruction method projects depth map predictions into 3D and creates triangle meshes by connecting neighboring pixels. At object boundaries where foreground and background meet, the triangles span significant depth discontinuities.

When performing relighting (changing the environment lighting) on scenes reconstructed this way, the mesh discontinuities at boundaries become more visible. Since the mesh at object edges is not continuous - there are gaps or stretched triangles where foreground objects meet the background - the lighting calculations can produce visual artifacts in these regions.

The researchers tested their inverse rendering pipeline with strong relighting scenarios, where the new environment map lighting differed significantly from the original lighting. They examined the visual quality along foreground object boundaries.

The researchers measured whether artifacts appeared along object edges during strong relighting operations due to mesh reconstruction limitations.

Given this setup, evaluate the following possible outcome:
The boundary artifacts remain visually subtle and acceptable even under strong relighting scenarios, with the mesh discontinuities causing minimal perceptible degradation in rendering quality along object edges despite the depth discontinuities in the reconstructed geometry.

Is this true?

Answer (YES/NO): NO